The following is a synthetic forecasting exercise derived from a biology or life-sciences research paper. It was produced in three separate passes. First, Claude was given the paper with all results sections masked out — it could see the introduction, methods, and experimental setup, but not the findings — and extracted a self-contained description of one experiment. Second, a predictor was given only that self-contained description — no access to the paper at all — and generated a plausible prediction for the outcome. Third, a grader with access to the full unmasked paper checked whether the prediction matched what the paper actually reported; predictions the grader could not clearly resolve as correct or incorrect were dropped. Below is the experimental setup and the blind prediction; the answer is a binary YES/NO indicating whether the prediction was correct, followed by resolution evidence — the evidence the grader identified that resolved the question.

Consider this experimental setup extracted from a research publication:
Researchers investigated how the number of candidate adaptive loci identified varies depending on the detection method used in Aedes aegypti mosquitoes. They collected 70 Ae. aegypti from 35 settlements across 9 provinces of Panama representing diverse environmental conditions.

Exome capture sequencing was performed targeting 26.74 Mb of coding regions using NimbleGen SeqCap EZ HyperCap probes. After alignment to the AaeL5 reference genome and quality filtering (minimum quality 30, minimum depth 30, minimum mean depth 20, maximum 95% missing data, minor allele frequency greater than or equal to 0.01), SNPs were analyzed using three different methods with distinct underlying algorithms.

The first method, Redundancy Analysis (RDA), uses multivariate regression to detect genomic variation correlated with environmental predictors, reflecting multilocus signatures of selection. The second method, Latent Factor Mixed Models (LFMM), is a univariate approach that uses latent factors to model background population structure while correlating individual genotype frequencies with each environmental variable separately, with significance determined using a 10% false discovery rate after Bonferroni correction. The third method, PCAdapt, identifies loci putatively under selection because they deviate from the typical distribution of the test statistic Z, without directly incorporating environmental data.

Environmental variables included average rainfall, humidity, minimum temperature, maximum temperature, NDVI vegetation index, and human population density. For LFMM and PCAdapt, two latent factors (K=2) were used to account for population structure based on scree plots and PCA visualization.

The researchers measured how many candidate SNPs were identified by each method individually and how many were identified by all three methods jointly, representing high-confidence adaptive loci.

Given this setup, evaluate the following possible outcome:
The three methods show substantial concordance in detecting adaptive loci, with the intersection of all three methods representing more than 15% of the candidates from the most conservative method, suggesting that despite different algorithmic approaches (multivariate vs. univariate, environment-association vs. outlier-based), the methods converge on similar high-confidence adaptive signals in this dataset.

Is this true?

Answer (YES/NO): NO